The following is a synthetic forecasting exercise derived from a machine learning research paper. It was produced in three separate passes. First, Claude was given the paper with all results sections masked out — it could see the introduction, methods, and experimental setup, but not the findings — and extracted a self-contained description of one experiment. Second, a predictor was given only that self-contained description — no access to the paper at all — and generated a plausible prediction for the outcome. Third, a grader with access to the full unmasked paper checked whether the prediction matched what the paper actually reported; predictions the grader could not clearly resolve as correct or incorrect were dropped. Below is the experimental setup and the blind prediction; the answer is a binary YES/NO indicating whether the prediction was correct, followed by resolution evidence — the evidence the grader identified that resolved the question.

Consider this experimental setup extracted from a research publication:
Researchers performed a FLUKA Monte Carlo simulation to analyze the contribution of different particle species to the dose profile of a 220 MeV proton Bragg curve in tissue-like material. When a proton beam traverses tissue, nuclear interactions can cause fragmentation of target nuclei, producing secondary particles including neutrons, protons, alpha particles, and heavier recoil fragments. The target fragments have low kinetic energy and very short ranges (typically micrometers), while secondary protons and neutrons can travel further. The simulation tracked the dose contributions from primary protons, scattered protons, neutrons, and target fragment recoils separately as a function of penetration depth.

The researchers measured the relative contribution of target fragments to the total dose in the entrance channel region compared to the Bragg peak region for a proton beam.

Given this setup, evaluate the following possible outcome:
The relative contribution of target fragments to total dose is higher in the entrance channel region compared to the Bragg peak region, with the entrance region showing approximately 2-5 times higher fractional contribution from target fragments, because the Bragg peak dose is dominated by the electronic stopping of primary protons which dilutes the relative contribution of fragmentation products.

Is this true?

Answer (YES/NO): YES